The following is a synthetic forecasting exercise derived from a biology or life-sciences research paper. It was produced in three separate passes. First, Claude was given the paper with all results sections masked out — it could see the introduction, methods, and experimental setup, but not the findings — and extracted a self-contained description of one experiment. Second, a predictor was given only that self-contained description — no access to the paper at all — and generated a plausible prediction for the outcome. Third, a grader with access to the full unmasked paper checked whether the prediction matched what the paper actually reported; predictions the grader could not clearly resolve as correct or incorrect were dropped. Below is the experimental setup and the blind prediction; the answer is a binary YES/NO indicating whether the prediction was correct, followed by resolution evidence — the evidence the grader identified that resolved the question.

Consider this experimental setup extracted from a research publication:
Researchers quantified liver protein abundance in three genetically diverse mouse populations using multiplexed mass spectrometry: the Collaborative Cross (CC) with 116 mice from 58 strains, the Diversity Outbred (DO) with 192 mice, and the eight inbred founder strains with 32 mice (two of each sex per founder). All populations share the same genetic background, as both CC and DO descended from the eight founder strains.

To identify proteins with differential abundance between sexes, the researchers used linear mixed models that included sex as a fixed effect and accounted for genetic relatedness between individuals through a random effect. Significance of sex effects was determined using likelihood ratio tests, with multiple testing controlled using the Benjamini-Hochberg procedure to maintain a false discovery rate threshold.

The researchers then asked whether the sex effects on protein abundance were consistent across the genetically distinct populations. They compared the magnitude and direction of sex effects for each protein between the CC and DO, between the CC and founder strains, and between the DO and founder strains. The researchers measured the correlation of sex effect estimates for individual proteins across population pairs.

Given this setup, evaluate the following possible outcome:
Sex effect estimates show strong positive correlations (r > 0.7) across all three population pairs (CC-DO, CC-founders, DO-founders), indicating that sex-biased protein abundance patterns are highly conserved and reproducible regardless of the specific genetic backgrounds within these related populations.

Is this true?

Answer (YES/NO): YES